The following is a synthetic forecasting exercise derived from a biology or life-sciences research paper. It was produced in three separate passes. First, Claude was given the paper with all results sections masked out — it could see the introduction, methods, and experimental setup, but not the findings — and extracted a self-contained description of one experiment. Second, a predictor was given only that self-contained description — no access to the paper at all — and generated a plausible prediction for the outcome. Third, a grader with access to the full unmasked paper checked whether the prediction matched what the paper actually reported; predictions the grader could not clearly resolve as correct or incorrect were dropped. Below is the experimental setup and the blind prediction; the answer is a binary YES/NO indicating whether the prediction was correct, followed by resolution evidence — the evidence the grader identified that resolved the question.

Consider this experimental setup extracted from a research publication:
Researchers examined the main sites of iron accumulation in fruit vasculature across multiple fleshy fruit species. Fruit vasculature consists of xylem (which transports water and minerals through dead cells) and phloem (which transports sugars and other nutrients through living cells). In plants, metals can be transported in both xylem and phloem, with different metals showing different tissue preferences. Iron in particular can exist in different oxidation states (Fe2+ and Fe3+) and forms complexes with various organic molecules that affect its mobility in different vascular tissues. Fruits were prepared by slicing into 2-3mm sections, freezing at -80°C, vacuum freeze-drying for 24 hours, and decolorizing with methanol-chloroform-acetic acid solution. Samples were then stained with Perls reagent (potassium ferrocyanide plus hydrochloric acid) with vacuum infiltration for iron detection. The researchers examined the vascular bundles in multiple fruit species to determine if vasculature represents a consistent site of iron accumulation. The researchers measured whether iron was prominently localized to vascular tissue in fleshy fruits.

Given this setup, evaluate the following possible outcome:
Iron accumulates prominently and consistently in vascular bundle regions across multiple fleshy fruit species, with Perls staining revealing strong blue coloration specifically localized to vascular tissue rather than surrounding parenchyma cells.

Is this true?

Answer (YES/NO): NO